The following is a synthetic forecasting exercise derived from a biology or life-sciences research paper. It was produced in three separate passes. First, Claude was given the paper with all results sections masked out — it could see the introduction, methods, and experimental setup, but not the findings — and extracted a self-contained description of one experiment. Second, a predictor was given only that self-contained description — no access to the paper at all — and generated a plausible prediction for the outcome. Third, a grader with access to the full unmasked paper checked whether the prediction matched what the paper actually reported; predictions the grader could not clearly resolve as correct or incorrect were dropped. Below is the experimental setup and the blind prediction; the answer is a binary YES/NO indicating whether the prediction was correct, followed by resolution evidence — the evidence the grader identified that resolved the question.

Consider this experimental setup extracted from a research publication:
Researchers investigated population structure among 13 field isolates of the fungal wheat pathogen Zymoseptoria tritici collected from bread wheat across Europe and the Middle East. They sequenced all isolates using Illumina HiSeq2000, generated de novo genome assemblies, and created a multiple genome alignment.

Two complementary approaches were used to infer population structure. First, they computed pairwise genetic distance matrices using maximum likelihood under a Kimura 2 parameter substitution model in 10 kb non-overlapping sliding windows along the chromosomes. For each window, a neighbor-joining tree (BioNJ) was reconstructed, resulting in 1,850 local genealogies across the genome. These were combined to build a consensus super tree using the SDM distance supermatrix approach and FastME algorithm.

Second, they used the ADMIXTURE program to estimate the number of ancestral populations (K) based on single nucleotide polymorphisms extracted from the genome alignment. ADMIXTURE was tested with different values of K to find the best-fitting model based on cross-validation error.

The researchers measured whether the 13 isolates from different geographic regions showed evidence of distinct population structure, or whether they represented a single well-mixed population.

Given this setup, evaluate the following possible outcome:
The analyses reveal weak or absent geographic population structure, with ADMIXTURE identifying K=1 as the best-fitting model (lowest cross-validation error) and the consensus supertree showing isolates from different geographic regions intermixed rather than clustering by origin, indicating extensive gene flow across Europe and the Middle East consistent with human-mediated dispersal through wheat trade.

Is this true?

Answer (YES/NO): NO